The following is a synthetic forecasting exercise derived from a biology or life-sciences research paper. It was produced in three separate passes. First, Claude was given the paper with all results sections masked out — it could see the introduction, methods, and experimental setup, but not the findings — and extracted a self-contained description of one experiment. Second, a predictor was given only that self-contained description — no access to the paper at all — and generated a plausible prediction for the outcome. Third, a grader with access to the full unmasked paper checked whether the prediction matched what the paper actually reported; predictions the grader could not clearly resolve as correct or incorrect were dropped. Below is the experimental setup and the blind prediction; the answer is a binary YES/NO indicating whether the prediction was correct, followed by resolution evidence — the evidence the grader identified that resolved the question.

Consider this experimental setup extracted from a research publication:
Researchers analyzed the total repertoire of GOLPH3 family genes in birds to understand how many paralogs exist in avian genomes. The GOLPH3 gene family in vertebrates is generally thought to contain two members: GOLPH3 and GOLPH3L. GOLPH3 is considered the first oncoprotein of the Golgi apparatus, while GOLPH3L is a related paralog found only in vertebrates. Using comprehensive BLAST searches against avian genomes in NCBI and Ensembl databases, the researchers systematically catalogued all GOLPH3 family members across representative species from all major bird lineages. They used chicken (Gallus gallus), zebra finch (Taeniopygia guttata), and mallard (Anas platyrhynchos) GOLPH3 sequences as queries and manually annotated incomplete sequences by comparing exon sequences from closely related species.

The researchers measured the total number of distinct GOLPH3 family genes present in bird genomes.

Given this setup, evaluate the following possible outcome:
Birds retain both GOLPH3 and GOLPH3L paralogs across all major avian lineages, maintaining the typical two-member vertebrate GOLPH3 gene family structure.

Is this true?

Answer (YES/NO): NO